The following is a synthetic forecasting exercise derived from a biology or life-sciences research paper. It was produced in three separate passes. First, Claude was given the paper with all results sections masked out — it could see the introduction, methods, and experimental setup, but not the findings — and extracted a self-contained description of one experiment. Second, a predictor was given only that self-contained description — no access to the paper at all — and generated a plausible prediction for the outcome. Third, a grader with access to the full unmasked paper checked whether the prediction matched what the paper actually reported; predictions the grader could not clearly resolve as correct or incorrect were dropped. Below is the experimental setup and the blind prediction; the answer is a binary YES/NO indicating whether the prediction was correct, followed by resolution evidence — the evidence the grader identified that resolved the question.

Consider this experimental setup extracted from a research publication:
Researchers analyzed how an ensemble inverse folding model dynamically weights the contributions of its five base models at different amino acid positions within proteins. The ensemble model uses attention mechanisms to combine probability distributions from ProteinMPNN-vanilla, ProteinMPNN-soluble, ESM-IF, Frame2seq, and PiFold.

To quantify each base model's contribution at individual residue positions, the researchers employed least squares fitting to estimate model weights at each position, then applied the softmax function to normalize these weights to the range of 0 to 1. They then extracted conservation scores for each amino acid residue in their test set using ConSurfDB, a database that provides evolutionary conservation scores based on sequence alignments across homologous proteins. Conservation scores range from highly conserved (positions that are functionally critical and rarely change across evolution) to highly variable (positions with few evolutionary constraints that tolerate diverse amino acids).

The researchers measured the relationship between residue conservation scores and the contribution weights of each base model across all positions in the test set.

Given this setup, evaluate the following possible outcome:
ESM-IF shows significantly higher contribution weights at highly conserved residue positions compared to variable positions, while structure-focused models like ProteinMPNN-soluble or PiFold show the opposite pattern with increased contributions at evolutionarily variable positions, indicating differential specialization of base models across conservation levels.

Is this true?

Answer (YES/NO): NO